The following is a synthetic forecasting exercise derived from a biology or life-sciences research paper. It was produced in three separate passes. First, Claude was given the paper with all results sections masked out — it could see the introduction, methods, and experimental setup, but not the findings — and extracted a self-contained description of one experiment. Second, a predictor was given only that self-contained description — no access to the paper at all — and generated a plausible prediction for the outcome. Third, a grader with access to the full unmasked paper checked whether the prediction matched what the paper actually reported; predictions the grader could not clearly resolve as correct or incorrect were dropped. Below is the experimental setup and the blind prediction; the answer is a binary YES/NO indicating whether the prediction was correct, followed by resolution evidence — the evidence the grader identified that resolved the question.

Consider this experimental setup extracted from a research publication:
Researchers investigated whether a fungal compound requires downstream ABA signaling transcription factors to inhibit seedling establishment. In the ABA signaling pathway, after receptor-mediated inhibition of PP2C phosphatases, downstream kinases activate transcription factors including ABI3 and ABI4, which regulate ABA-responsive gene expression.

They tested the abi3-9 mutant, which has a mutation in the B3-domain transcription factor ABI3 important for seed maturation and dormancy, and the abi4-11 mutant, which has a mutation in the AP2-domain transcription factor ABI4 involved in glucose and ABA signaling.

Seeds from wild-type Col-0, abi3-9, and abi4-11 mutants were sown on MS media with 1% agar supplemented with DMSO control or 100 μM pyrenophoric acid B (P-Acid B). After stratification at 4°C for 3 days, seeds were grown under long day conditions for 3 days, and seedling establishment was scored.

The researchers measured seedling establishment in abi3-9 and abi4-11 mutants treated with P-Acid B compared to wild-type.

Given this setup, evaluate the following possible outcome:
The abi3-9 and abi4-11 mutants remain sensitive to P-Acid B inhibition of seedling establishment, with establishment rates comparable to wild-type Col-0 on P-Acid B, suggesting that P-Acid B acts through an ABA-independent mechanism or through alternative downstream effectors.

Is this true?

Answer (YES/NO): NO